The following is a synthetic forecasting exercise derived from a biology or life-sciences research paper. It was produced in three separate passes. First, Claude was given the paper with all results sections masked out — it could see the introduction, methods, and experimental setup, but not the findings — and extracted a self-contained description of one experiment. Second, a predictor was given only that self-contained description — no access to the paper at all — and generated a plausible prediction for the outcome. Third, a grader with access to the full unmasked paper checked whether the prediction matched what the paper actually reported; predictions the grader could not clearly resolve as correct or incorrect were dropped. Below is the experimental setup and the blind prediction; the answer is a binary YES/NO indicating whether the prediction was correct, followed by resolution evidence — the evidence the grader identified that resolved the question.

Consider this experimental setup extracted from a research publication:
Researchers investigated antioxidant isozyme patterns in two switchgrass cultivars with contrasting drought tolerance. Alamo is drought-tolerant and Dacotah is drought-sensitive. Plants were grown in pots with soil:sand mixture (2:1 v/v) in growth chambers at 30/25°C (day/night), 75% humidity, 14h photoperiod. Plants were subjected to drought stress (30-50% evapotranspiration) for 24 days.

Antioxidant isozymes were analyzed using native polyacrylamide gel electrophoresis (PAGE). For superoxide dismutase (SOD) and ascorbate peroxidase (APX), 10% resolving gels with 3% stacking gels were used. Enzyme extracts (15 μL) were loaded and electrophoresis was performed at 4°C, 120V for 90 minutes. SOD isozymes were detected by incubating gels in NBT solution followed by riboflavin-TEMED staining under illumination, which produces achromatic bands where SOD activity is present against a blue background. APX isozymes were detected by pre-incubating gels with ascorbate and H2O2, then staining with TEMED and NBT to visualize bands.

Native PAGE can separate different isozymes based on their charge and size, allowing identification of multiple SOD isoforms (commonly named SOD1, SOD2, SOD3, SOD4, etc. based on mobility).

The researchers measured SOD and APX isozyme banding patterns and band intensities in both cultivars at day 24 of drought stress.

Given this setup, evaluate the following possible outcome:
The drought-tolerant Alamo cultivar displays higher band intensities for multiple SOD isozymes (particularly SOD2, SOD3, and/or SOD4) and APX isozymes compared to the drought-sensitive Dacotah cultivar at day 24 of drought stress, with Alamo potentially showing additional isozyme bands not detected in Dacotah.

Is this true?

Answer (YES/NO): YES